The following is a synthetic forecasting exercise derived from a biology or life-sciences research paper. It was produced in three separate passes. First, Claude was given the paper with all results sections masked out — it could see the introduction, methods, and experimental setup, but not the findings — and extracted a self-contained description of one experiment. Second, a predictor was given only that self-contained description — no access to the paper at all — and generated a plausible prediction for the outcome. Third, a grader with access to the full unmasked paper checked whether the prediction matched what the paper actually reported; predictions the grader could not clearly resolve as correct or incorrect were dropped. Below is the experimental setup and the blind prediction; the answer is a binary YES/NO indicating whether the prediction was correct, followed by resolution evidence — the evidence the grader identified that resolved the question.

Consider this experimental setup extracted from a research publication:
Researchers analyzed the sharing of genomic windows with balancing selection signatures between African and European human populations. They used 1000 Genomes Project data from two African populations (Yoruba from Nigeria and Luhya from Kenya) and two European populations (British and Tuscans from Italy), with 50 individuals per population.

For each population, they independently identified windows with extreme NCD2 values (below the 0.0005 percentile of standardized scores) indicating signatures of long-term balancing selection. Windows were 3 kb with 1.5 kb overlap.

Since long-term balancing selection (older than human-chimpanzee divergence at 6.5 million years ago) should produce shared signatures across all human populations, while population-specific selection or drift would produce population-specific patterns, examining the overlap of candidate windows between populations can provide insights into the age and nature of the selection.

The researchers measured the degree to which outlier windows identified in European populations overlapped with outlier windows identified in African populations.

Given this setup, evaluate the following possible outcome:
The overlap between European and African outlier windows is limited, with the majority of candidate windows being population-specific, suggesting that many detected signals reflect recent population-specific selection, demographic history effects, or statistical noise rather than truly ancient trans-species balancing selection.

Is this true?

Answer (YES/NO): NO